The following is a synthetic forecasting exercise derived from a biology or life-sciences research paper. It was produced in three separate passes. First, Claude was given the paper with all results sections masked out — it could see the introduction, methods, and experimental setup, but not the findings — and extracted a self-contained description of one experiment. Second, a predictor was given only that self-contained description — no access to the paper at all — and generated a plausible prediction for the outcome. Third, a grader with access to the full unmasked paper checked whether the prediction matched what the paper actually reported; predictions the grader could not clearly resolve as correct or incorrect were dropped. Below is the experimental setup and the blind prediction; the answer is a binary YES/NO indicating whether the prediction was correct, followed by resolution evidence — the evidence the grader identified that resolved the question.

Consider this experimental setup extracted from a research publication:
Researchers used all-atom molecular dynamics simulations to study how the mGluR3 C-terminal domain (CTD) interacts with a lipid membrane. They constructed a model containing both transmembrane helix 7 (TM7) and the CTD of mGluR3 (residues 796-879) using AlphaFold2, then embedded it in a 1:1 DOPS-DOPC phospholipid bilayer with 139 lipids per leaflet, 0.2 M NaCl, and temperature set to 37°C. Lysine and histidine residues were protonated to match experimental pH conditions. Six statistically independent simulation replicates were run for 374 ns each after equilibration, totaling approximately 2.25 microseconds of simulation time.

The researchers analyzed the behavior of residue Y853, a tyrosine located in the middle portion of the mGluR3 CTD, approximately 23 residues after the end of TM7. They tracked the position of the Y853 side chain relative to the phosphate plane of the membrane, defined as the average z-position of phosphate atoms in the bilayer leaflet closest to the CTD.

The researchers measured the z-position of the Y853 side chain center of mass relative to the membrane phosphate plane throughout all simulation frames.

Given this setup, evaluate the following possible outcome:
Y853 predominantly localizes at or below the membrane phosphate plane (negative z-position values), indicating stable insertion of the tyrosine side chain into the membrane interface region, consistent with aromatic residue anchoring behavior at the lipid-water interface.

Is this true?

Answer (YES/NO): NO